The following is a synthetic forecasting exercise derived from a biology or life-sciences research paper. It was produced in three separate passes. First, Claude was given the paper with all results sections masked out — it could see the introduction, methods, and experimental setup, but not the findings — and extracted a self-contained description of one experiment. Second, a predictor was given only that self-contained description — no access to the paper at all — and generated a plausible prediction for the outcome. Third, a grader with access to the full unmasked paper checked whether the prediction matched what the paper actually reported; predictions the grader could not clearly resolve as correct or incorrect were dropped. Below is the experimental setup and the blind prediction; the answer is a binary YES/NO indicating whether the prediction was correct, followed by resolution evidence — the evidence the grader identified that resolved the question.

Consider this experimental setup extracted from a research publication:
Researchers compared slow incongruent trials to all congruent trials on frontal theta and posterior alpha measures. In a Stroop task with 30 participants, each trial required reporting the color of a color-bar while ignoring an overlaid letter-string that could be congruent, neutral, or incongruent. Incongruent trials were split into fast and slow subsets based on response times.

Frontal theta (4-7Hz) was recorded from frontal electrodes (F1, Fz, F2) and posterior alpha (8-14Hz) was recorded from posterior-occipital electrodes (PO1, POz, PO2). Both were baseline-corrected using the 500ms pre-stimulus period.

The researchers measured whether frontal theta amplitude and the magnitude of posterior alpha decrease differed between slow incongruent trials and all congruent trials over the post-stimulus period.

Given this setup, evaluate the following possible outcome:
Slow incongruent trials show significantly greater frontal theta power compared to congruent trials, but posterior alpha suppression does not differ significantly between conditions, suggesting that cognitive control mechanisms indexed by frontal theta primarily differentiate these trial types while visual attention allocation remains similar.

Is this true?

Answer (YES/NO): NO